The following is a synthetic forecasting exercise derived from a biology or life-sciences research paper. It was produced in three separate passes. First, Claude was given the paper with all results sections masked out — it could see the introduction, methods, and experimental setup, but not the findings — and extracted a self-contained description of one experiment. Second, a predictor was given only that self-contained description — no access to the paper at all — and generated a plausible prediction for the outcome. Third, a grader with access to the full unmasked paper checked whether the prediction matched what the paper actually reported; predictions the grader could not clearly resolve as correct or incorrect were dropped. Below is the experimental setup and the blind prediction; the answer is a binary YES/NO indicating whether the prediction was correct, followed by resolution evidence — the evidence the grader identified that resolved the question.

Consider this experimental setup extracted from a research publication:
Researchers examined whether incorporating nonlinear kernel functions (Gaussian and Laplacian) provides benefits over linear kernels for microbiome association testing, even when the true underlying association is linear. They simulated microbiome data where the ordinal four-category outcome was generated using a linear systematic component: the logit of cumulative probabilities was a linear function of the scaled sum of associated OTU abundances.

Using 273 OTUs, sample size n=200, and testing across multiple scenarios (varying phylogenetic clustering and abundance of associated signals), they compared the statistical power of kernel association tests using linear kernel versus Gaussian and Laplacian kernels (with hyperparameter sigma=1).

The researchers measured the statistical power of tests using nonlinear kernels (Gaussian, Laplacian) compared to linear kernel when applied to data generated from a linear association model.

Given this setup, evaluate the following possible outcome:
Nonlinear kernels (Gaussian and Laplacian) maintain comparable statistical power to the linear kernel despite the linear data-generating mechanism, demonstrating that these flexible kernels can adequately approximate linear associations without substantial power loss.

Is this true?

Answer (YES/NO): YES